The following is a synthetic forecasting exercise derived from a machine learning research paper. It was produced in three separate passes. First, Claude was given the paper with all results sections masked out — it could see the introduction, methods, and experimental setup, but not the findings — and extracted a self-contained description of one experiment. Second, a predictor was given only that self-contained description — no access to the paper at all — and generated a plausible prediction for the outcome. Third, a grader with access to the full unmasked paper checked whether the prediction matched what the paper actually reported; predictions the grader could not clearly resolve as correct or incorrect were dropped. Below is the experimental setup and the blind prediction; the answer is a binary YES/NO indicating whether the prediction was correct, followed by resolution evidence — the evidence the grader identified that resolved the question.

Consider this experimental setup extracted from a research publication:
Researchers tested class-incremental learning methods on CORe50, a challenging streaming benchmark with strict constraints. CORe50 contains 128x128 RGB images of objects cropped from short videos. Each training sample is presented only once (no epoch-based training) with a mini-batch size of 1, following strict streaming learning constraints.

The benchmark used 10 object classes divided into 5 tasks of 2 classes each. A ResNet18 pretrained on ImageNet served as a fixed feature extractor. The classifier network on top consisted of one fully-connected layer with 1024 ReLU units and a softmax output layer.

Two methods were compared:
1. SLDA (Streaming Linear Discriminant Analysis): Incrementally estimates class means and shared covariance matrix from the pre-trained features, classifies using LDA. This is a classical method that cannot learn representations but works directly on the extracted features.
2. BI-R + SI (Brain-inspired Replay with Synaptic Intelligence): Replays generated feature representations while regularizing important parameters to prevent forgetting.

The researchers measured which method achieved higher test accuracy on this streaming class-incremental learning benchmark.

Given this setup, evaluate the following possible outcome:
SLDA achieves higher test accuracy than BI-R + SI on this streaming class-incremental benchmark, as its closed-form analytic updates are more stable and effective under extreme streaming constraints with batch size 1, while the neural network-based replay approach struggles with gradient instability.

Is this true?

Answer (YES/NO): YES